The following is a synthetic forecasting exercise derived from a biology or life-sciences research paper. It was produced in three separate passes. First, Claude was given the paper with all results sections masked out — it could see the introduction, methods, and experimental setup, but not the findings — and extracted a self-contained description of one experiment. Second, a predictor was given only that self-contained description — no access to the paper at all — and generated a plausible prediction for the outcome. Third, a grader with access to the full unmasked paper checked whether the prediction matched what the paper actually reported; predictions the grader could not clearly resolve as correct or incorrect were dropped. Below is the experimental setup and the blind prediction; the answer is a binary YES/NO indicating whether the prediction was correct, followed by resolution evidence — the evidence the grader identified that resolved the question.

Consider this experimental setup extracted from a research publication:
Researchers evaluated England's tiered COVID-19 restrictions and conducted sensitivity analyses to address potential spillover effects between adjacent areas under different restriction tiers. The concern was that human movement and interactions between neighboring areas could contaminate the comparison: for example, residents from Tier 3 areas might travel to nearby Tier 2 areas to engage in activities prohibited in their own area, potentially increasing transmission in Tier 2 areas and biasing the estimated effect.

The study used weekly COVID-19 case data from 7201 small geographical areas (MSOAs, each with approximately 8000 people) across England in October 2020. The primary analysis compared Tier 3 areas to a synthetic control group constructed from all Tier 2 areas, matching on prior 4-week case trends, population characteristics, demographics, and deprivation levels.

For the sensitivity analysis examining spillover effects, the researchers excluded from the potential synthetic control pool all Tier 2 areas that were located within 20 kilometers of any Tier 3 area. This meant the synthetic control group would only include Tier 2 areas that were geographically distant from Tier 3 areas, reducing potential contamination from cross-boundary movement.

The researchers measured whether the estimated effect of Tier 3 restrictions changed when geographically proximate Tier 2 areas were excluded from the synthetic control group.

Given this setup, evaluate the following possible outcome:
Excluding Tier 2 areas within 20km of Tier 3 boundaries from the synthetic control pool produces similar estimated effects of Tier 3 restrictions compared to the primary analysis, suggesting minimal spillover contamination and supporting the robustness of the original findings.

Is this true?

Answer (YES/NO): NO